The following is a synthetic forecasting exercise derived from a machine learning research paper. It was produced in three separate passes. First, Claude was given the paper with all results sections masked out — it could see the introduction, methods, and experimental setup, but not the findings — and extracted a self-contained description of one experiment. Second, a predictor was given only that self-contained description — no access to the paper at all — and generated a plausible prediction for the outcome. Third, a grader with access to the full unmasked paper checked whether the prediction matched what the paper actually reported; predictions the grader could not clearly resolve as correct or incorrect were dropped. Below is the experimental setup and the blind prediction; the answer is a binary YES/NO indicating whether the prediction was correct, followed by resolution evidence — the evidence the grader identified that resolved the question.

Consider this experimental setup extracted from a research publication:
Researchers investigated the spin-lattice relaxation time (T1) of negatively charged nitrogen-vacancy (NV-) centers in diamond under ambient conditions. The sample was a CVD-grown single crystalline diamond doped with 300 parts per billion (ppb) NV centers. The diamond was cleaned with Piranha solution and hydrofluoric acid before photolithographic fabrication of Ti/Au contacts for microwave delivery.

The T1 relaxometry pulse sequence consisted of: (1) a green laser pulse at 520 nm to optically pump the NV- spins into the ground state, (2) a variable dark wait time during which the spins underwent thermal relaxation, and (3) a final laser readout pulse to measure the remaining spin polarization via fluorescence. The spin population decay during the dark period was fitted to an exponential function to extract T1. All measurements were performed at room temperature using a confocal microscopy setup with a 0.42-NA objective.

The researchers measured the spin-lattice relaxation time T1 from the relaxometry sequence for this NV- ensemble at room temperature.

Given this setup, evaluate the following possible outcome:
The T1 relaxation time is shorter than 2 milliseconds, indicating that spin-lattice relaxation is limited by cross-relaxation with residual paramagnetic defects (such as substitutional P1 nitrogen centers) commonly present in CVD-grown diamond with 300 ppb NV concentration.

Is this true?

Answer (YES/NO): NO